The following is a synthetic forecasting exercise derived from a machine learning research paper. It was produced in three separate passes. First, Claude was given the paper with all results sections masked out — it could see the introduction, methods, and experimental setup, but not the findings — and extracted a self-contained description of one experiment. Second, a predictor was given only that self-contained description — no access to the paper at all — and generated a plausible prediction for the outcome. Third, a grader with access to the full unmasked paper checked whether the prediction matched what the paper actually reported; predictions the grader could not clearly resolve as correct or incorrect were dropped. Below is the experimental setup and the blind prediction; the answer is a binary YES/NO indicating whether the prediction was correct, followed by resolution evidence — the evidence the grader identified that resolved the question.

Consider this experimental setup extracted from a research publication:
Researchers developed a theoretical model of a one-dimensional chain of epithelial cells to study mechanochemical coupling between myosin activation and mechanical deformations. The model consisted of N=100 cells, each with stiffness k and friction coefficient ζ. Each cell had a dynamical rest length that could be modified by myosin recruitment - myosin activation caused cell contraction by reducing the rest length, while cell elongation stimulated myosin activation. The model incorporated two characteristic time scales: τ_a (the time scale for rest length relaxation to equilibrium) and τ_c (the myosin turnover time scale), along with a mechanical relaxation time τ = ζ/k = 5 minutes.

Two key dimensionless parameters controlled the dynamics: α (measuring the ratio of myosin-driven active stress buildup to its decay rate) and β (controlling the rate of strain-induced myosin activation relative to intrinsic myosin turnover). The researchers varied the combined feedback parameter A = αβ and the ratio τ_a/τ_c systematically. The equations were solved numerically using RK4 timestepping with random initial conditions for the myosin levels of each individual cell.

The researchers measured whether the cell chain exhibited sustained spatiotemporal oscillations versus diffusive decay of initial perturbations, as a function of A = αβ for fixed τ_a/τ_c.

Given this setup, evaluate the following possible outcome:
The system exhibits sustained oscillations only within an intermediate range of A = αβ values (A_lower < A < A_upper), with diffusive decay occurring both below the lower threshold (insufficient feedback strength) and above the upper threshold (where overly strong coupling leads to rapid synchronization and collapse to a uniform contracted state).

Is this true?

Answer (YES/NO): NO